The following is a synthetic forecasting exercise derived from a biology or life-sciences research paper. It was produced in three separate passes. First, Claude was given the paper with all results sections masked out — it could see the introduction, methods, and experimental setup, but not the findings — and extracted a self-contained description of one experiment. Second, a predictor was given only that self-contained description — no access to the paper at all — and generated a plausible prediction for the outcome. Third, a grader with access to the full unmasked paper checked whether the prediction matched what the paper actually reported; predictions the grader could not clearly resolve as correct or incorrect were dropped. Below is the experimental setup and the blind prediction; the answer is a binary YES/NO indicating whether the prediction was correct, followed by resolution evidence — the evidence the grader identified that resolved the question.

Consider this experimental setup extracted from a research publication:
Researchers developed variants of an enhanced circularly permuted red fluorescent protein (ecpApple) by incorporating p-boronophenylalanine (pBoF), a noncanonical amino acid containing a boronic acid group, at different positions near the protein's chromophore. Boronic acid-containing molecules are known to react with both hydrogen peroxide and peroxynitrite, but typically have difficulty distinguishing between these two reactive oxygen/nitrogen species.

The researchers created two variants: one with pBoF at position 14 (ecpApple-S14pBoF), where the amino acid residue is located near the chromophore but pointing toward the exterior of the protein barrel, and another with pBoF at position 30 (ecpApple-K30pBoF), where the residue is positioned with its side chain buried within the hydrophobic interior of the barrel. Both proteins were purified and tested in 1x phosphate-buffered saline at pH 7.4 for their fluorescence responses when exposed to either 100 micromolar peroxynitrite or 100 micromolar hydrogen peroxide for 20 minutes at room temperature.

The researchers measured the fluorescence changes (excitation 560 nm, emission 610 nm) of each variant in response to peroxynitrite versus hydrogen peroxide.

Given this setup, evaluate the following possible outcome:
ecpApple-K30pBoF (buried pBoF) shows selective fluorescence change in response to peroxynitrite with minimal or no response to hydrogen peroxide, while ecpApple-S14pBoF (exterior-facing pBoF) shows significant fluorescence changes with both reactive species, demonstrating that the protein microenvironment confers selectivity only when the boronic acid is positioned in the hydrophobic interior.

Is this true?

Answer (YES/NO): YES